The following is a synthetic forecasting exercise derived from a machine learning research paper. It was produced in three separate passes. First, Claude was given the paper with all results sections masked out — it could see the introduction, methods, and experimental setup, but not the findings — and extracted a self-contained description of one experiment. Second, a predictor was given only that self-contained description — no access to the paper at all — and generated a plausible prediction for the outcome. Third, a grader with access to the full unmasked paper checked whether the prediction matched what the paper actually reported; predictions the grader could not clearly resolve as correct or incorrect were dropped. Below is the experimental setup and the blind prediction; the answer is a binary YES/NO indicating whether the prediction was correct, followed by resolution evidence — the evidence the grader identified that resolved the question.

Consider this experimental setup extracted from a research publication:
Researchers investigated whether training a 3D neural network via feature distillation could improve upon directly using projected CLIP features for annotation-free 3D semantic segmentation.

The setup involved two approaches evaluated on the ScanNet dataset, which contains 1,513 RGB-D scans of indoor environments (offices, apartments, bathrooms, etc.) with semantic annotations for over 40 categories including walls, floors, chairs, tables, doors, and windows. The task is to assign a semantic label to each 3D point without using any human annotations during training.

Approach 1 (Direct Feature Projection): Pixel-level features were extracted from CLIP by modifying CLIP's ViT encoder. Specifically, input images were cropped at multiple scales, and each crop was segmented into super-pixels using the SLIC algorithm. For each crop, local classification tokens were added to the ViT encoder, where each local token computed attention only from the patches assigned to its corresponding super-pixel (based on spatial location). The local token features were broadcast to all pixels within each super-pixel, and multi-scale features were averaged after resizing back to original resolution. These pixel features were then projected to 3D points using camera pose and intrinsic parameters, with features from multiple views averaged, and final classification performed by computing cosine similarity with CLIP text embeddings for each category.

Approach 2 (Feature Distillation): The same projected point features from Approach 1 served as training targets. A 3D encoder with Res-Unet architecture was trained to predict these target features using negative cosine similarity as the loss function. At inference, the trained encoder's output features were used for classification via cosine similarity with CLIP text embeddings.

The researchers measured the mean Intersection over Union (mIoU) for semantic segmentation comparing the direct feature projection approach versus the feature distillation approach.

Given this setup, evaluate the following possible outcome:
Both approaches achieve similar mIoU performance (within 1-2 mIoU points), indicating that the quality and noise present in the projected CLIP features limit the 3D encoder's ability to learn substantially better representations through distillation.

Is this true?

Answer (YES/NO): NO